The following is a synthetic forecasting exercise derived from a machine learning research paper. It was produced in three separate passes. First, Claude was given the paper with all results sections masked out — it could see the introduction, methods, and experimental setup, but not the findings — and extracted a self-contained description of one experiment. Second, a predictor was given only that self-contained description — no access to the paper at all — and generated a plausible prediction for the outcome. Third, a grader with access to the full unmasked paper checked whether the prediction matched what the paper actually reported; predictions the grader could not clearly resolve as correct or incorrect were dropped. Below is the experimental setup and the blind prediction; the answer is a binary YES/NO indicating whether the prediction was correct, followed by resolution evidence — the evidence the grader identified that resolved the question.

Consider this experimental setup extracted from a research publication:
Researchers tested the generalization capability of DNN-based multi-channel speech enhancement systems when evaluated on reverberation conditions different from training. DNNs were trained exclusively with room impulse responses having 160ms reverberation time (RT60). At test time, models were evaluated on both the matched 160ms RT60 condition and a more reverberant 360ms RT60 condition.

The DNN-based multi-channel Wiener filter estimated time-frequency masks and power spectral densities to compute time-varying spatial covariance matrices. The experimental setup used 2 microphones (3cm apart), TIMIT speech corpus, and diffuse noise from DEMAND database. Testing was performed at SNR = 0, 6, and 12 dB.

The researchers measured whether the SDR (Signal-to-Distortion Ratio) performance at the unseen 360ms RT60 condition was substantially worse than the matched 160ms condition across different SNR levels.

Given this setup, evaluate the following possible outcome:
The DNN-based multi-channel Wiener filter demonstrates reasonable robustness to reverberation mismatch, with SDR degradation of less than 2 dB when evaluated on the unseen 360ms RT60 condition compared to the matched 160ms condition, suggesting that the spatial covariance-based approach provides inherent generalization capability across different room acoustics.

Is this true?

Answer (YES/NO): YES